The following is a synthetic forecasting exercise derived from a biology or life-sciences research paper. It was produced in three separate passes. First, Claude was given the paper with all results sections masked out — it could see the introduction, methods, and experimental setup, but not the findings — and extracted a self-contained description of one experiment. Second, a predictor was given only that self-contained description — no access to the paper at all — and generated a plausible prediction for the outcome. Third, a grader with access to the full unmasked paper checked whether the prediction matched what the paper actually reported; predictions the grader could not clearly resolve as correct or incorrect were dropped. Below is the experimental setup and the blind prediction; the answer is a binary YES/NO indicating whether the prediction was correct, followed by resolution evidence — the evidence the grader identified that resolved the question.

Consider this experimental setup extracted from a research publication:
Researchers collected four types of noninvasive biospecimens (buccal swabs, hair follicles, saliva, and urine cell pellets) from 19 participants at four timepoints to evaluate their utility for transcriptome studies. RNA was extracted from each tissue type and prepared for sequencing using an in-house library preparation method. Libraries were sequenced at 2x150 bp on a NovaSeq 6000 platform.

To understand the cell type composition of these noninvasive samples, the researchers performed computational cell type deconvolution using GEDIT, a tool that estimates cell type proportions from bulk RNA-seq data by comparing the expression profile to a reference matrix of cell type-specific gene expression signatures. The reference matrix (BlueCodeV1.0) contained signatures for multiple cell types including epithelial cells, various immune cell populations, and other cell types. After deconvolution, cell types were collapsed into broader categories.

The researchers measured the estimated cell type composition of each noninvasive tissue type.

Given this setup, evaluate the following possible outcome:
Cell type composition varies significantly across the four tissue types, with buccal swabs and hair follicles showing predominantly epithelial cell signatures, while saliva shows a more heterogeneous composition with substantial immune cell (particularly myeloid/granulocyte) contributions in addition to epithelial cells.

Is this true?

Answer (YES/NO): NO